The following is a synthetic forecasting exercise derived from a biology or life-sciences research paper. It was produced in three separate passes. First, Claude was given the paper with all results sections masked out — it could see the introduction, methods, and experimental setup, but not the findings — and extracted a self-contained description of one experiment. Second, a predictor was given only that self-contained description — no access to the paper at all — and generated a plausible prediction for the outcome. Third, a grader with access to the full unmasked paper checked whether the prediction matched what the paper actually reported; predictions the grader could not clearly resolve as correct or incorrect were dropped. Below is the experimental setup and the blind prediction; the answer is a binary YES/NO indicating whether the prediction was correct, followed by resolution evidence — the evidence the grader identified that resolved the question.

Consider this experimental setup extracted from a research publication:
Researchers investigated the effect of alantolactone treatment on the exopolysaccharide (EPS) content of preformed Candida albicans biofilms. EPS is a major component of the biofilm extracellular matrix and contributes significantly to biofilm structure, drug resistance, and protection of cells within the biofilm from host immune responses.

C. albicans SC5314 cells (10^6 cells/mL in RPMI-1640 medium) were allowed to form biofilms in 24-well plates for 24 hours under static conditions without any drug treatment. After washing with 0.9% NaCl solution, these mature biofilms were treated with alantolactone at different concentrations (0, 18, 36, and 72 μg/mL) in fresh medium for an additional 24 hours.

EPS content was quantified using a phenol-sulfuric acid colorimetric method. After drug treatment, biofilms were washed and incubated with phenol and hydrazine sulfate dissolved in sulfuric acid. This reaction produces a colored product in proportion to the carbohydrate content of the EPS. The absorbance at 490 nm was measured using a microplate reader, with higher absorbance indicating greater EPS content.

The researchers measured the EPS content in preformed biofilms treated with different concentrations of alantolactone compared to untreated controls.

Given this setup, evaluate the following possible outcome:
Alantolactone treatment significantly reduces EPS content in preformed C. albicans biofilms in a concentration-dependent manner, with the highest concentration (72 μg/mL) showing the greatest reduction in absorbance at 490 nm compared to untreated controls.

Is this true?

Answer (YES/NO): YES